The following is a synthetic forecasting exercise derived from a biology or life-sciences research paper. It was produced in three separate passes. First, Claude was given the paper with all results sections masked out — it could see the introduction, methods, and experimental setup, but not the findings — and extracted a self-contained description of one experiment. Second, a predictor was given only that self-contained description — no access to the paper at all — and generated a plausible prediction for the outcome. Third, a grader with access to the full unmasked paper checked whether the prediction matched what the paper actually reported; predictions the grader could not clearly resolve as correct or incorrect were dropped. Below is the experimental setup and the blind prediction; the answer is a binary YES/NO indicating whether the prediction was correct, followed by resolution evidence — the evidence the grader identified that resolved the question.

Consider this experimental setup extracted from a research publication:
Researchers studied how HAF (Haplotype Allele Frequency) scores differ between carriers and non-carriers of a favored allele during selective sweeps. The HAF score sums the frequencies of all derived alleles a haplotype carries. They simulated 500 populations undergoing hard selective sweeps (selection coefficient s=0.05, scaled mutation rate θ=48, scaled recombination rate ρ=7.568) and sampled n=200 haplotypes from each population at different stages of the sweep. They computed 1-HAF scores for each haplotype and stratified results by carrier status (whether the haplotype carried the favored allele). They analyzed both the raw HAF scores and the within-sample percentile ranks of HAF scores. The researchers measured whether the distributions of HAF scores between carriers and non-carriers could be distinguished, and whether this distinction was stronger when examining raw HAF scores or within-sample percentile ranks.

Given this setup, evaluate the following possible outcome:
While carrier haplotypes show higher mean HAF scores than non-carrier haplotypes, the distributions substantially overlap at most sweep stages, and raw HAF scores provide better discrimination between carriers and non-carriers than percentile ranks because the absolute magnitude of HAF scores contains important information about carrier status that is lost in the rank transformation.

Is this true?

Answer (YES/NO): NO